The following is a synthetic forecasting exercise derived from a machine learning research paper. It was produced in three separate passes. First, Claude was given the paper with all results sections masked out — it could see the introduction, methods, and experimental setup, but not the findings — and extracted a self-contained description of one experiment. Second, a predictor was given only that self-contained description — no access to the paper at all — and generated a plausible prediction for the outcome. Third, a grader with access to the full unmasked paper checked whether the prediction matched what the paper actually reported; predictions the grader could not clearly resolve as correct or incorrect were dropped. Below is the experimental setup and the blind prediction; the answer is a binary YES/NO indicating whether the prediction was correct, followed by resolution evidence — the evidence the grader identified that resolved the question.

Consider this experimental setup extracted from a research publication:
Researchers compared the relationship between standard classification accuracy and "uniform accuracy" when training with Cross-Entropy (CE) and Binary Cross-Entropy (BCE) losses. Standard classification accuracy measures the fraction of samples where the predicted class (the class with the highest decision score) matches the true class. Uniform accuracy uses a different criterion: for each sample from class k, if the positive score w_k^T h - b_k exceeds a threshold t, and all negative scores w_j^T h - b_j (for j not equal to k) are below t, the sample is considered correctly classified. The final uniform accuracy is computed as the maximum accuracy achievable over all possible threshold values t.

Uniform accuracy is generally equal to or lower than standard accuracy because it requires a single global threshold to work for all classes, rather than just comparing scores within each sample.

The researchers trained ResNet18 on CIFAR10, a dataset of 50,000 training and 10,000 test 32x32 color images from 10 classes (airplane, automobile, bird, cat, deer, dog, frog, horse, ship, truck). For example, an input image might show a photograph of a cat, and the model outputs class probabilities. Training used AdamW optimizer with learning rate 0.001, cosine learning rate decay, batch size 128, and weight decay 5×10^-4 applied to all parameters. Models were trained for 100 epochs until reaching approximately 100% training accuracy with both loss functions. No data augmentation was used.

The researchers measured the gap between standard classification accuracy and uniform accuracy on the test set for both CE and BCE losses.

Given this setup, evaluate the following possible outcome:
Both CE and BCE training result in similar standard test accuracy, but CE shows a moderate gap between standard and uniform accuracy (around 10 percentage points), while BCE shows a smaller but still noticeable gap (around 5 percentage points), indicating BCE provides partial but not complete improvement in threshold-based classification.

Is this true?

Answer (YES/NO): NO